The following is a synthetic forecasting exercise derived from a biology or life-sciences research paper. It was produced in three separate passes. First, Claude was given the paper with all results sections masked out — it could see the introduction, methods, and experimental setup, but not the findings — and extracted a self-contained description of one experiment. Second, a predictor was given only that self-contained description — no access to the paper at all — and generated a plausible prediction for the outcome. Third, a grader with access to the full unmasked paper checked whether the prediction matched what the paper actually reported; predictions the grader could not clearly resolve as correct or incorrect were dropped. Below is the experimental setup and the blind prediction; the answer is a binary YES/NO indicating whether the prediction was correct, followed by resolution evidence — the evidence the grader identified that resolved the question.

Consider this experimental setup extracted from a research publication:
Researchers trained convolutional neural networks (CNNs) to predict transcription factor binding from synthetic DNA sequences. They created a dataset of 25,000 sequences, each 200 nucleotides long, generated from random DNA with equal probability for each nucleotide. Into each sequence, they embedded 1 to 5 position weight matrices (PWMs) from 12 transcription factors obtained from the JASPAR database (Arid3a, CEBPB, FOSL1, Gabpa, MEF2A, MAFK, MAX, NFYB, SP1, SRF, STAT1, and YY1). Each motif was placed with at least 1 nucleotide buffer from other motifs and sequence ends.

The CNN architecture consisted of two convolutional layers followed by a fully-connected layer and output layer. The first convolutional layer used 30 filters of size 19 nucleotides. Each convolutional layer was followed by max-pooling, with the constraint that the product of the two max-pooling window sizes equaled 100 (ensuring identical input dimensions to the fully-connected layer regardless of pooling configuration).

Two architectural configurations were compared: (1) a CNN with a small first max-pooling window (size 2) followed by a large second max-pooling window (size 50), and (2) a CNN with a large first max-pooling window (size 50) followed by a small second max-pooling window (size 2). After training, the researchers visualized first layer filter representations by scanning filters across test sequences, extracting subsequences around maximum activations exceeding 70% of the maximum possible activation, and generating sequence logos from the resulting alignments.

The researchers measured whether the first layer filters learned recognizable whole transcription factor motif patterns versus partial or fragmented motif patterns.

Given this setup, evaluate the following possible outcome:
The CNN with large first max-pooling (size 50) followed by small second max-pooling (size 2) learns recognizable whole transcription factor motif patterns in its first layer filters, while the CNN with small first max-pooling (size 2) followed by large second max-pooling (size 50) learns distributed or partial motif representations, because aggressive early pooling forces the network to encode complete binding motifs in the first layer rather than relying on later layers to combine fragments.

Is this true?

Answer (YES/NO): YES